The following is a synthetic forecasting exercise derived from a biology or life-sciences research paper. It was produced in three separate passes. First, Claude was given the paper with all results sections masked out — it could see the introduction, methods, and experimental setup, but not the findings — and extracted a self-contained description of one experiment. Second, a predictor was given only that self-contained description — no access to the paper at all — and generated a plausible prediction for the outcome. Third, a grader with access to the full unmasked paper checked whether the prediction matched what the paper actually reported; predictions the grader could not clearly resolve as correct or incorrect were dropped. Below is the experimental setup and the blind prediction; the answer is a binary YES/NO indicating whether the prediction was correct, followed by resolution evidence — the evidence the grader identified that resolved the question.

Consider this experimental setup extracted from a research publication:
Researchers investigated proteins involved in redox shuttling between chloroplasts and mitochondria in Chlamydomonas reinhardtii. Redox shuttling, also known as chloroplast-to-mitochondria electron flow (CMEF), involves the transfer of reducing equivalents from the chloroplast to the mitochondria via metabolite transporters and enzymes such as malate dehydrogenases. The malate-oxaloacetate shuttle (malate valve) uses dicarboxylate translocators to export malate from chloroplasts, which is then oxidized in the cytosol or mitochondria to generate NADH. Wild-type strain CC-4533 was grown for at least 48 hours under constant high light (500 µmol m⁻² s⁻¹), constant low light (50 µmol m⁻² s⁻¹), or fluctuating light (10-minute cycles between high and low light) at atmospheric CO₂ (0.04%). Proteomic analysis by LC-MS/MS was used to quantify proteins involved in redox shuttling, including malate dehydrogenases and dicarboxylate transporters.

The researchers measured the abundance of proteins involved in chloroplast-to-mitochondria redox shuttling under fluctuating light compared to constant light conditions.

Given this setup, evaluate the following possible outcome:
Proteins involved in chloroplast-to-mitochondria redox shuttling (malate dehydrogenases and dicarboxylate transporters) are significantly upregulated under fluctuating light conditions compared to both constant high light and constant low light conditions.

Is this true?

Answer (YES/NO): NO